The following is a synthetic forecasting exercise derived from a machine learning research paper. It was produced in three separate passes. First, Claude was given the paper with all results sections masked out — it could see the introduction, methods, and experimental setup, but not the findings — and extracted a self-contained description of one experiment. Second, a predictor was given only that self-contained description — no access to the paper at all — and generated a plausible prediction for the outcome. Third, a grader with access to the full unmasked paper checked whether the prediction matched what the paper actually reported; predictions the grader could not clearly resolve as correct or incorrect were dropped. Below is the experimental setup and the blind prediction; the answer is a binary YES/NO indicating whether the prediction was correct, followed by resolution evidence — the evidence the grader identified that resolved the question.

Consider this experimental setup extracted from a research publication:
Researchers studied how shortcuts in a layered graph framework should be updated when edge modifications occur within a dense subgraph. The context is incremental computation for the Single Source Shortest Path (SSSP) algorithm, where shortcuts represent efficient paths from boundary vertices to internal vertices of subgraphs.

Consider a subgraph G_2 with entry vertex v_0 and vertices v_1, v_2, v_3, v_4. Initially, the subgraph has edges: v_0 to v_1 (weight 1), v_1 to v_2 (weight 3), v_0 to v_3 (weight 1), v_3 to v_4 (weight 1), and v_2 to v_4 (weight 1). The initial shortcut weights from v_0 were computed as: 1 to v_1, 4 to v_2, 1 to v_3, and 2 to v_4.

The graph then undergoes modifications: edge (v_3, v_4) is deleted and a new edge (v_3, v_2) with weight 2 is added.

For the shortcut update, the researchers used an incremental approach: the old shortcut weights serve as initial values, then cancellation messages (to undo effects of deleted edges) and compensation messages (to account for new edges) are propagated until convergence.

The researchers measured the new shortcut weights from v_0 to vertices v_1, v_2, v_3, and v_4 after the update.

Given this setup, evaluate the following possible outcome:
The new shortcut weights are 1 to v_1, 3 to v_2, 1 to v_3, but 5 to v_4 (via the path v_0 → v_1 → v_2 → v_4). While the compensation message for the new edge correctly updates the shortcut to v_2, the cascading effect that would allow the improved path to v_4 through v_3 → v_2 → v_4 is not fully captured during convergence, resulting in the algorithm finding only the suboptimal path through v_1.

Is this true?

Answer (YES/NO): NO